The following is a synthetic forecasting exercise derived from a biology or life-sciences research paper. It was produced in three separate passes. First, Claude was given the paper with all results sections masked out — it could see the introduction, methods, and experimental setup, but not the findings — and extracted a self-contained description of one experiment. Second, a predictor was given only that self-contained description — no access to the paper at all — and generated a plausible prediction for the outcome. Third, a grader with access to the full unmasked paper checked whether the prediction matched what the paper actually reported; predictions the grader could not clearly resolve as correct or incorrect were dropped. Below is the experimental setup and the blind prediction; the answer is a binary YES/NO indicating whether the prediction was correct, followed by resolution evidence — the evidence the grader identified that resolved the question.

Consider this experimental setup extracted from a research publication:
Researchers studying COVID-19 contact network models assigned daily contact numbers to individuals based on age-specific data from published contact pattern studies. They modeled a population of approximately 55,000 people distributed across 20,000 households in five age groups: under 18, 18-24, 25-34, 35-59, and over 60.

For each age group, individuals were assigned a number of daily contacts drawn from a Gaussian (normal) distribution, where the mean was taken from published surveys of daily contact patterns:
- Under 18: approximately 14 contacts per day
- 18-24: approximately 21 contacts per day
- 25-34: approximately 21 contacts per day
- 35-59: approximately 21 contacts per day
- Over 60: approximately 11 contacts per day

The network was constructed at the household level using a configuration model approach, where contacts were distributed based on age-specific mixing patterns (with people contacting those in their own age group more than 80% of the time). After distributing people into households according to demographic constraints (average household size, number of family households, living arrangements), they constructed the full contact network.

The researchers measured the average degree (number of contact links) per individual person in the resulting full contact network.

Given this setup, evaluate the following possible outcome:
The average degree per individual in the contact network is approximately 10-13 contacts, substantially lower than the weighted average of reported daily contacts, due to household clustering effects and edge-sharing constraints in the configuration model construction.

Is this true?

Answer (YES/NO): NO